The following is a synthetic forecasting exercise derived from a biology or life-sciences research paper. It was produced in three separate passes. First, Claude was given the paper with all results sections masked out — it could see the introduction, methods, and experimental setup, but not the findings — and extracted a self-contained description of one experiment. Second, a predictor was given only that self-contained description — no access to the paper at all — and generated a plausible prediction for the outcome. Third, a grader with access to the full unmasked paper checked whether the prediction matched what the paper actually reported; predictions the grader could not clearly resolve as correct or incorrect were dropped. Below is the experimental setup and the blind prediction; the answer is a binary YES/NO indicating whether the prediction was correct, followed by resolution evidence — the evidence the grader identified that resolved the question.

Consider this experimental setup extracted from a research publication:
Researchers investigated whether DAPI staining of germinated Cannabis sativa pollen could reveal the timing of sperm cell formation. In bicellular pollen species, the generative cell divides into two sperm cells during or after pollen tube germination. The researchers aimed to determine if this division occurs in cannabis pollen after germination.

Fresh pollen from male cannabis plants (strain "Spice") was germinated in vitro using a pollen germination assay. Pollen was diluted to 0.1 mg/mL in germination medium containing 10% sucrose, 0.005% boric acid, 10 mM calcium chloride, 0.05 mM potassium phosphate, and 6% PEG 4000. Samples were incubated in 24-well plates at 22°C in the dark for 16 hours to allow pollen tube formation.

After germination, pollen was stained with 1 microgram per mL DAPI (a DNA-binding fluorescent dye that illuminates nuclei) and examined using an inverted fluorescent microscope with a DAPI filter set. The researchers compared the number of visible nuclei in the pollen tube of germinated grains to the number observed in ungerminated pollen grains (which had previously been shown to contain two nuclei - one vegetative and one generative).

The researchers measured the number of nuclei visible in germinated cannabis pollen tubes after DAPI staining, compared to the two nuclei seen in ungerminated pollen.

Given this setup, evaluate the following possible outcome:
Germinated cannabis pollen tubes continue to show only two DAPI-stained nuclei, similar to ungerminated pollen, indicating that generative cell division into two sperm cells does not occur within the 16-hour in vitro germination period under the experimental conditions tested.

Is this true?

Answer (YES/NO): NO